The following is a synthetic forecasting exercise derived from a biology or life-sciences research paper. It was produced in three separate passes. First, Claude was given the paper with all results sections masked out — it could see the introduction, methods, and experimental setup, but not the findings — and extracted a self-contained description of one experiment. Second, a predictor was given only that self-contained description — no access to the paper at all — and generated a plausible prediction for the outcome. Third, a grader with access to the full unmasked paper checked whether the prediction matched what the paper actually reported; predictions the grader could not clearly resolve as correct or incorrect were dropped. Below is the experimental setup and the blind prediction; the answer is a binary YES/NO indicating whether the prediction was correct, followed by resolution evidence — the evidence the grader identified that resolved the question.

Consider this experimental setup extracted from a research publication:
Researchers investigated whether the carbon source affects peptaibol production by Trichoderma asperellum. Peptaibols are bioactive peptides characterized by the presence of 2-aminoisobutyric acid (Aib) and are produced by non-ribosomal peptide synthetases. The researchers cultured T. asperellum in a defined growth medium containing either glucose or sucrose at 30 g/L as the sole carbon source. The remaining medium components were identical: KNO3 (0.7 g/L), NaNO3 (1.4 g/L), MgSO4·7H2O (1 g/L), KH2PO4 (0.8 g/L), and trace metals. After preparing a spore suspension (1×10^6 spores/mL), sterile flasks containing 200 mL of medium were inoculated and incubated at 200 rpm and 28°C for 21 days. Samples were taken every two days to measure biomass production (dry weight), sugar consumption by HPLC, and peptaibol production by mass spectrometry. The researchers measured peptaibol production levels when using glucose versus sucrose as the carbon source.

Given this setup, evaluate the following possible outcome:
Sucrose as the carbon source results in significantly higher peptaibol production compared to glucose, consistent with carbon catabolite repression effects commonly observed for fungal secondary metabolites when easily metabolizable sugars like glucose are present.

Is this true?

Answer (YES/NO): YES